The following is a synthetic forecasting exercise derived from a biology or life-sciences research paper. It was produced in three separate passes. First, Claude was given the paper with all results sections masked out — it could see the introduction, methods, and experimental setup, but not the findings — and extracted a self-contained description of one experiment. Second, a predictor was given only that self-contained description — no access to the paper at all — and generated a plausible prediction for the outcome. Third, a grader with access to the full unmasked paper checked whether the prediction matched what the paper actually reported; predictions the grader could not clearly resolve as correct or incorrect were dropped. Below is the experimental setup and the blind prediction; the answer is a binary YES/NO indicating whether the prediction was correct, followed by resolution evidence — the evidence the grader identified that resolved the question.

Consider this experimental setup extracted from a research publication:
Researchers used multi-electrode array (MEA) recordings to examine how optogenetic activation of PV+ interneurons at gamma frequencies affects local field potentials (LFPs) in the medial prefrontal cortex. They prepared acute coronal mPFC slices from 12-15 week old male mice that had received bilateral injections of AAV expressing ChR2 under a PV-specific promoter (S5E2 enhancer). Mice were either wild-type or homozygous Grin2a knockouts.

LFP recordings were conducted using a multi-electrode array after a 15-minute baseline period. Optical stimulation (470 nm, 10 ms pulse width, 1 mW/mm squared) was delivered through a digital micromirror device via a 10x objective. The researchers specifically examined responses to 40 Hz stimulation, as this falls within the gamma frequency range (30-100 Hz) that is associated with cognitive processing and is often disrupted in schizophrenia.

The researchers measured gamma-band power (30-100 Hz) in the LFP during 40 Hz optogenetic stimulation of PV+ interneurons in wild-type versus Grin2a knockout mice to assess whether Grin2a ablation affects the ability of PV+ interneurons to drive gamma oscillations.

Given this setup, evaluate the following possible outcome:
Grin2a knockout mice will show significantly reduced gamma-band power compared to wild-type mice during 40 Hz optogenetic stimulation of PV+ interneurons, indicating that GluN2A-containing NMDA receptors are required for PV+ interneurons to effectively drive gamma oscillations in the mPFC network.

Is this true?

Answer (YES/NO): NO